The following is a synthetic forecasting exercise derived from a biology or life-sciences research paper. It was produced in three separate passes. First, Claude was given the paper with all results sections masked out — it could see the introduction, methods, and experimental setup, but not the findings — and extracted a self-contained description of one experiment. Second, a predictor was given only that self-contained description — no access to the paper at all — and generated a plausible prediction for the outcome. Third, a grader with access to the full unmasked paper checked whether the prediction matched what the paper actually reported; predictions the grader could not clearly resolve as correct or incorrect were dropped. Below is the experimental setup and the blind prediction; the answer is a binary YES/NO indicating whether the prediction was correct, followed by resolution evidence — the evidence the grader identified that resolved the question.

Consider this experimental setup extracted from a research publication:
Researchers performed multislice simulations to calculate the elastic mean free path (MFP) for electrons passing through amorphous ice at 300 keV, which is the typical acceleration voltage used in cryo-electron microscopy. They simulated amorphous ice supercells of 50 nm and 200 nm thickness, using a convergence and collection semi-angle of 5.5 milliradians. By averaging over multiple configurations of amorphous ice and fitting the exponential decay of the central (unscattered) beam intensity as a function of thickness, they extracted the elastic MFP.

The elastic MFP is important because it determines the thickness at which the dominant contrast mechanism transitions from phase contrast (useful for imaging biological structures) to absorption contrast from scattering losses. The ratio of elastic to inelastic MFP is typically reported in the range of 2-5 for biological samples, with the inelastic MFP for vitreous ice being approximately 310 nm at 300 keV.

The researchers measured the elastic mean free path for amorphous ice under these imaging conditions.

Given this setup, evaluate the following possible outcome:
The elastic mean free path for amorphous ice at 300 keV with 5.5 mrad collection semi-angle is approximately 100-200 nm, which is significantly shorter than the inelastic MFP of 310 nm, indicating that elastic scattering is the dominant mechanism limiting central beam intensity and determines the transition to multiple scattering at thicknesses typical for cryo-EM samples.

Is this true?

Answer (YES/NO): NO